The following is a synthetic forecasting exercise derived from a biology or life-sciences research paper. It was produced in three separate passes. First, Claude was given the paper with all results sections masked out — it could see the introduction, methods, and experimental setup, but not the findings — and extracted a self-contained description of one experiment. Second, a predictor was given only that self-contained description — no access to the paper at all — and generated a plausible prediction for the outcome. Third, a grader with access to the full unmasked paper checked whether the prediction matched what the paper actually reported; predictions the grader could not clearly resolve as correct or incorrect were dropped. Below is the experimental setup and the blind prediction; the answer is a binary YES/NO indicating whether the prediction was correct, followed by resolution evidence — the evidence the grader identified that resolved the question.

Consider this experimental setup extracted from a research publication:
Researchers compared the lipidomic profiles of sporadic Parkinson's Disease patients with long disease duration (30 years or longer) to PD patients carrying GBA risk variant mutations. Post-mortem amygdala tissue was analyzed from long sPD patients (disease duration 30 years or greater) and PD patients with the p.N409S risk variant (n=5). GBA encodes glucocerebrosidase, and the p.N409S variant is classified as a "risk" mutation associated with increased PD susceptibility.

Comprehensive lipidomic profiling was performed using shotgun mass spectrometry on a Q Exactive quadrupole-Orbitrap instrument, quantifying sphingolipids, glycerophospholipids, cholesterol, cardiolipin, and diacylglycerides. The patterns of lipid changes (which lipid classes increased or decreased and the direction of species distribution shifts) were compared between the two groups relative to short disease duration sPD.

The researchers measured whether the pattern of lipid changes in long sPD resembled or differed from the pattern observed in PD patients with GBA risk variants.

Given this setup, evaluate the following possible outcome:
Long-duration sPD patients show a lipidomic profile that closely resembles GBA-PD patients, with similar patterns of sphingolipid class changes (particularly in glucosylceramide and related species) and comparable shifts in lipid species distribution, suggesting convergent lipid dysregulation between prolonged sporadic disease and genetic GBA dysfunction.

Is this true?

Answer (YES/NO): YES